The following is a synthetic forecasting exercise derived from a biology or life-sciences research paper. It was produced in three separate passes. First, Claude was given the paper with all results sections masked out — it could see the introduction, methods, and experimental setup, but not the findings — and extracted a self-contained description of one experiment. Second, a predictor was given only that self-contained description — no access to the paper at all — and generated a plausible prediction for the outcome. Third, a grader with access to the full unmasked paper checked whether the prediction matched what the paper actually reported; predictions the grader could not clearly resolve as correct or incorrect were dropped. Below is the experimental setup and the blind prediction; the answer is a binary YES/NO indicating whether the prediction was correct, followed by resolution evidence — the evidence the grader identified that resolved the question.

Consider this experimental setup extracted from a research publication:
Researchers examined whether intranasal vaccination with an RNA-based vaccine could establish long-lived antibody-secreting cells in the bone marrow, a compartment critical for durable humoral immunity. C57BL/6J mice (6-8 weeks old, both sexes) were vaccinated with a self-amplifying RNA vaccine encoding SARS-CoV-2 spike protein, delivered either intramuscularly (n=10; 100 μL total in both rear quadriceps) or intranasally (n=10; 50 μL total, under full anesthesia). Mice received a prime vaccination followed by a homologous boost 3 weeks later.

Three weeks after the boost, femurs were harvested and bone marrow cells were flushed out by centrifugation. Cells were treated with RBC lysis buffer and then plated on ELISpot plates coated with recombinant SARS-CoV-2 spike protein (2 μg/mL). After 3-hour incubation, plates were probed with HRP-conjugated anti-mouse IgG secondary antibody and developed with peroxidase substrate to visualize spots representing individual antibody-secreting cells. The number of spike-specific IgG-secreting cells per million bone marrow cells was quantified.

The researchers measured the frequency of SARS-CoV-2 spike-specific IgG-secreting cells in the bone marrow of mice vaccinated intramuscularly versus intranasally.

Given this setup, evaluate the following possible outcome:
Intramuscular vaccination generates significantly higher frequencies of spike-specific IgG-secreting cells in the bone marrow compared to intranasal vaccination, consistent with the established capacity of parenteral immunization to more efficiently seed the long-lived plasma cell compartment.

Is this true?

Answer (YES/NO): NO